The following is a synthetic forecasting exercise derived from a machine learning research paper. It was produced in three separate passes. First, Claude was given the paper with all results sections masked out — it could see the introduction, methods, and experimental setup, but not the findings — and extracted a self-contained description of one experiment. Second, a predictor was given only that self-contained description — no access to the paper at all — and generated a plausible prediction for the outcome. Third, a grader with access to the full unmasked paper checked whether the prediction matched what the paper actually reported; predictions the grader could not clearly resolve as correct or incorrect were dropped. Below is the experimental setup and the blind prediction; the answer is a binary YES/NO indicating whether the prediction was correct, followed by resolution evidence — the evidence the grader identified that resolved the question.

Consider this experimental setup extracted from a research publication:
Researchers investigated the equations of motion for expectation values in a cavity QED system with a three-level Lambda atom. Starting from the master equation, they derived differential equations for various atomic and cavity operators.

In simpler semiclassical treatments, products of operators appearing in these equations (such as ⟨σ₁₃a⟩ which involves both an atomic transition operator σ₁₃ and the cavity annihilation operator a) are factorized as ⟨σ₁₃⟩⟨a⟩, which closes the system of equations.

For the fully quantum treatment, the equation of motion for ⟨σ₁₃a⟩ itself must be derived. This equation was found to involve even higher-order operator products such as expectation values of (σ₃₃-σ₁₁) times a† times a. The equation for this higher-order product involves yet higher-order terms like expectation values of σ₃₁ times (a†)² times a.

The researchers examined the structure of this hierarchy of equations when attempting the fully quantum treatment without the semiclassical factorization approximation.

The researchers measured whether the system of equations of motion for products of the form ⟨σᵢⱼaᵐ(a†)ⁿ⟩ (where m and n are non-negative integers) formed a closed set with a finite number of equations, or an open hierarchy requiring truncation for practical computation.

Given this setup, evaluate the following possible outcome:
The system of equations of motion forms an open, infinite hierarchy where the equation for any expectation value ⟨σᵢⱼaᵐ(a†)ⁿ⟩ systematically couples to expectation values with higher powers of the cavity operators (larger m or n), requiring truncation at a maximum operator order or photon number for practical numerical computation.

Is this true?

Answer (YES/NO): YES